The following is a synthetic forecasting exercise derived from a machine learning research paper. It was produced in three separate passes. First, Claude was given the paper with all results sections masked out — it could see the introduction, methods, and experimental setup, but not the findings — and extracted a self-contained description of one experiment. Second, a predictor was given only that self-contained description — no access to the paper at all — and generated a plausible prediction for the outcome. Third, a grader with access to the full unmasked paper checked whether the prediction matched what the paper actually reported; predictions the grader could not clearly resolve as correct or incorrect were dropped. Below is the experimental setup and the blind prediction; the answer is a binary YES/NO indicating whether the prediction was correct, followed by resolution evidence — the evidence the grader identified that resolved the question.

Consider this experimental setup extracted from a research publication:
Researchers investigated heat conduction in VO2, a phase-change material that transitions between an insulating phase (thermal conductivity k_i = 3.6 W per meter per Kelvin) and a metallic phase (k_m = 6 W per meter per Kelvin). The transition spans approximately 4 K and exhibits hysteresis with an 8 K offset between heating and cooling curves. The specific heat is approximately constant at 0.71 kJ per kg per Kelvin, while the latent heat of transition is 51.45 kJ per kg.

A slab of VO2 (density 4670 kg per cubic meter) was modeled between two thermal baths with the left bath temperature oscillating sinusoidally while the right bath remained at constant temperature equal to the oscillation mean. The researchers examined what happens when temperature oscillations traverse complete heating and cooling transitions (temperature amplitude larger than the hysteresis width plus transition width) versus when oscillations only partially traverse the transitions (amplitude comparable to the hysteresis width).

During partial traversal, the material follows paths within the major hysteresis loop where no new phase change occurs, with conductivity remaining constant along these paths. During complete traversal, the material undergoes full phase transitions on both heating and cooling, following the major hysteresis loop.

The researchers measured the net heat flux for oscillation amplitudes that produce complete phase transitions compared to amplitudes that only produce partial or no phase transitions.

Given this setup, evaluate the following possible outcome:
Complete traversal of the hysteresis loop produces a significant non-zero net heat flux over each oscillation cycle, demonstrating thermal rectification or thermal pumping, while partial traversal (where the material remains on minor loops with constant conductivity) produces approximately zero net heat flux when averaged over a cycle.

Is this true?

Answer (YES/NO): NO